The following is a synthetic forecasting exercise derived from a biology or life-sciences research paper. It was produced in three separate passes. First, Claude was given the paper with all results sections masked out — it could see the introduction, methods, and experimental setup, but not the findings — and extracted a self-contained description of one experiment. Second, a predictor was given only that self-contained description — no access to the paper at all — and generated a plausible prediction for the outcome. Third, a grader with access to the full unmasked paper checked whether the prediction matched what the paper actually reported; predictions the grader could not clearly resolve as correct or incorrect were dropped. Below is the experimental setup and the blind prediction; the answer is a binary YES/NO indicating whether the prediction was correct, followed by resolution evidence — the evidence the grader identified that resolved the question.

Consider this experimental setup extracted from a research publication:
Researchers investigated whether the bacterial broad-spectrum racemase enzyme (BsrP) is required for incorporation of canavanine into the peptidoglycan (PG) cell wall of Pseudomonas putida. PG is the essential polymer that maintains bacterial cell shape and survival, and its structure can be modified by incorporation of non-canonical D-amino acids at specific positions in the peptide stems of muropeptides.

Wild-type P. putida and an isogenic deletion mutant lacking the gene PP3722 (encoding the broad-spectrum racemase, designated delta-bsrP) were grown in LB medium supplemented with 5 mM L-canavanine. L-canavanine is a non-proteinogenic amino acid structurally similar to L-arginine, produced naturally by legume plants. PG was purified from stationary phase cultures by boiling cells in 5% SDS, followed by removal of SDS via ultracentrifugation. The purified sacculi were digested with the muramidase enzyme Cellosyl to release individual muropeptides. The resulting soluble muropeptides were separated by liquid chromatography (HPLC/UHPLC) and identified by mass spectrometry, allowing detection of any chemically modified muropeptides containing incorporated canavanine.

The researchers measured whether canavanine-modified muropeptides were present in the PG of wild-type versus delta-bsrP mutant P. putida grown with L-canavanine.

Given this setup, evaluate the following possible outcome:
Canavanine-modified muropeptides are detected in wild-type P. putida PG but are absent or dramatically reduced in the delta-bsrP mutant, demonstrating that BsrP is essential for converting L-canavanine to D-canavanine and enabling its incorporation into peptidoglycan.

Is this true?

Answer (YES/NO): YES